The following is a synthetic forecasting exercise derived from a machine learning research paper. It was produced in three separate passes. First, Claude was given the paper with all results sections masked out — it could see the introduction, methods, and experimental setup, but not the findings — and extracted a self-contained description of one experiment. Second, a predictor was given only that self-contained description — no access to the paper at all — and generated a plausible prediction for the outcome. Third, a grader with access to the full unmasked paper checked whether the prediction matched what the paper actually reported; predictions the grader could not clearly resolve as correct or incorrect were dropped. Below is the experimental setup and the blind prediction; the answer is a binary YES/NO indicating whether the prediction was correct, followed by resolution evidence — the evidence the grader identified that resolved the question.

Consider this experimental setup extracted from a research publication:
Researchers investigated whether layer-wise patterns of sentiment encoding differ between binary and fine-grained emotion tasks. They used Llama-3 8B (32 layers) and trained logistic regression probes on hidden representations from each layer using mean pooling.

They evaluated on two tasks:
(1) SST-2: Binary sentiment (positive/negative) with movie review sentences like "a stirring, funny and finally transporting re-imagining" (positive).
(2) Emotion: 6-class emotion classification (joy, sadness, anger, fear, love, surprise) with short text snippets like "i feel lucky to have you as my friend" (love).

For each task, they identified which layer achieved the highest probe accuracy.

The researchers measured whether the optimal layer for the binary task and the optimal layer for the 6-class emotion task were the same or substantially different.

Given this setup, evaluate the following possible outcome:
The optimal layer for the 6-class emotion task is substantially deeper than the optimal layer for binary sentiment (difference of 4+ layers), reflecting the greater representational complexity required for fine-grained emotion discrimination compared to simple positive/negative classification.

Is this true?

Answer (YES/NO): NO